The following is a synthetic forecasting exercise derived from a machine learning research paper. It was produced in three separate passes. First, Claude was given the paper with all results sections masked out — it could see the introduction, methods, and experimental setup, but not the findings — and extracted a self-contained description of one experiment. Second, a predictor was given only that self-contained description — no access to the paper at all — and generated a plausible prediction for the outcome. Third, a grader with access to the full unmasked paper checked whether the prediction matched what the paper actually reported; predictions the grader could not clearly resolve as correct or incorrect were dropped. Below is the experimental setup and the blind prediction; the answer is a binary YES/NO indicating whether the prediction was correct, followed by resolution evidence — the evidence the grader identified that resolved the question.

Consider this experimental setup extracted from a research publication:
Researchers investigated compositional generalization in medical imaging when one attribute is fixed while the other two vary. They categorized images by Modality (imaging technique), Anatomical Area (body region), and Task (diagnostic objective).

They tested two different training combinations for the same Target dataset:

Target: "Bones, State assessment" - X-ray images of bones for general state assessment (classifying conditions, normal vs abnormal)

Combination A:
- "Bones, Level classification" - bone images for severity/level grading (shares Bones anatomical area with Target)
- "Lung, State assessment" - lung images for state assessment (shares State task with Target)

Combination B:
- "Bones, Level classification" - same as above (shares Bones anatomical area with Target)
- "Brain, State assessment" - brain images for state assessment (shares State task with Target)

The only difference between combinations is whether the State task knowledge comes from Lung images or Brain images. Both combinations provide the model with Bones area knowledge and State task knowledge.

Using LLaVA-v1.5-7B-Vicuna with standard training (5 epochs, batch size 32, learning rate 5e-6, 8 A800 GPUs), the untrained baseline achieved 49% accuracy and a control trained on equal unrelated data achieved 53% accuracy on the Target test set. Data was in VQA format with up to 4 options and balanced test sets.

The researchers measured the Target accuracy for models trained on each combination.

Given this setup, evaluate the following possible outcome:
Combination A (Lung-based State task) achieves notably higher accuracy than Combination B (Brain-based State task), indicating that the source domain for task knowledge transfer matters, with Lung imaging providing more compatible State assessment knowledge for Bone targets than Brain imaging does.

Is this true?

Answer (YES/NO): NO